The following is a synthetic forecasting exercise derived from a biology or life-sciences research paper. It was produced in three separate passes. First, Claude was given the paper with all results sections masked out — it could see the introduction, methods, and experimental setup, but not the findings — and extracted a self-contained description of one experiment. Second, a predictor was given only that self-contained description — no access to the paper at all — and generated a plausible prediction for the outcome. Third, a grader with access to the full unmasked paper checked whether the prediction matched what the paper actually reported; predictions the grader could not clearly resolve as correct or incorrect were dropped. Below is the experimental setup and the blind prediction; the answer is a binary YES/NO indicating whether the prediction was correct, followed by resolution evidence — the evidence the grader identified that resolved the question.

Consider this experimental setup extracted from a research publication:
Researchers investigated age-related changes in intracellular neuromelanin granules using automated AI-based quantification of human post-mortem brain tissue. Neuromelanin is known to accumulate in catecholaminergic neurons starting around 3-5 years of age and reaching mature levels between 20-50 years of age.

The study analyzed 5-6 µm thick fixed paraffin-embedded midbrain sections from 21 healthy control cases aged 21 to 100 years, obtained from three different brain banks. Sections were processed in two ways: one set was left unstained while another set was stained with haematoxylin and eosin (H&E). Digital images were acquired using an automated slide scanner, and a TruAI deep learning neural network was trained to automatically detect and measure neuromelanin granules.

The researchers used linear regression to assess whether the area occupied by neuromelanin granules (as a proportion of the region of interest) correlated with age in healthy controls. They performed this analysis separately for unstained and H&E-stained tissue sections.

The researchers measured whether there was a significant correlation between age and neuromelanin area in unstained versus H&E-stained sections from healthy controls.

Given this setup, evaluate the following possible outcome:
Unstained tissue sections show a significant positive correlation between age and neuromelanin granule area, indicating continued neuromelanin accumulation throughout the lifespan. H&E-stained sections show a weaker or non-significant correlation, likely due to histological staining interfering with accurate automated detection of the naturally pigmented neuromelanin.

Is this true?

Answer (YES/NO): NO